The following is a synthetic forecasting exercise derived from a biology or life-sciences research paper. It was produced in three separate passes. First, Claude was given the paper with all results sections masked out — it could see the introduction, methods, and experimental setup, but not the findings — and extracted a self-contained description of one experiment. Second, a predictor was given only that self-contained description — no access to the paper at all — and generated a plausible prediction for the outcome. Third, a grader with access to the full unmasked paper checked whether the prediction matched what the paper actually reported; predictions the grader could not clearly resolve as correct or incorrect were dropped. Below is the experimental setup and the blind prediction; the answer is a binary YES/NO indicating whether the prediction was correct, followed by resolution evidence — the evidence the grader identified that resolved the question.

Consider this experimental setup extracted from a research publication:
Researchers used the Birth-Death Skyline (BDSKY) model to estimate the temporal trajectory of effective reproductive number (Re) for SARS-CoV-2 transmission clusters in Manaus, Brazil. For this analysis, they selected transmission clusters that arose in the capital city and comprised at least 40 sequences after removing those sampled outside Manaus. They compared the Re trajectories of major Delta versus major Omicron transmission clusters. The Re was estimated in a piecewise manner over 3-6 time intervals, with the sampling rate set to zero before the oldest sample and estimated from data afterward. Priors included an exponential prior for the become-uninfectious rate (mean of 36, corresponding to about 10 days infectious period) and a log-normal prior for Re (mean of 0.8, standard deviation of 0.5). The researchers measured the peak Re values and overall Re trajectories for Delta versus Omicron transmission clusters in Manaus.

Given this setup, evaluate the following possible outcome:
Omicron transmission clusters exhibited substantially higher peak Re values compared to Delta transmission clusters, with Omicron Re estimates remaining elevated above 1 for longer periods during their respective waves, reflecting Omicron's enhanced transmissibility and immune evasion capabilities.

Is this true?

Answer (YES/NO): NO